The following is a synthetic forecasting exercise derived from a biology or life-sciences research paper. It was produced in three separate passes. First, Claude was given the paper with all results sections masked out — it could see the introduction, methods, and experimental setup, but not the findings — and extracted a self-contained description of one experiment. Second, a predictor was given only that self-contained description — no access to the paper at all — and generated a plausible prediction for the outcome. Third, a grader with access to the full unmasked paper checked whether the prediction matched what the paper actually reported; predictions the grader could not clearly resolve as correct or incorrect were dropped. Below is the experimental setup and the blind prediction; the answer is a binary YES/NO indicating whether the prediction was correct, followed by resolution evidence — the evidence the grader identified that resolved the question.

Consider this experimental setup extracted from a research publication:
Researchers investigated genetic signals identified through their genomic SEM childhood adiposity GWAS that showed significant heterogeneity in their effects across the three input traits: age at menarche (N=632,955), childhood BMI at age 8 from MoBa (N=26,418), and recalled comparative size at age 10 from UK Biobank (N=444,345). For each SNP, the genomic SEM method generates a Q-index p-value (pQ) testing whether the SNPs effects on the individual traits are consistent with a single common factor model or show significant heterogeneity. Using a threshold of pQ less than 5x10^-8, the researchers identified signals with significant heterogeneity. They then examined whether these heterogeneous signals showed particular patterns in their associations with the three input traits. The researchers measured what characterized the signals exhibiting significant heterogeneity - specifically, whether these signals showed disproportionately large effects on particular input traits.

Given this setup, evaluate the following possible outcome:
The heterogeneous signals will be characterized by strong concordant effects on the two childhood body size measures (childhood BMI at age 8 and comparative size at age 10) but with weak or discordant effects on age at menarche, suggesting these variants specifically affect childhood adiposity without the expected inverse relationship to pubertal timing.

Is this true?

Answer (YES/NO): NO